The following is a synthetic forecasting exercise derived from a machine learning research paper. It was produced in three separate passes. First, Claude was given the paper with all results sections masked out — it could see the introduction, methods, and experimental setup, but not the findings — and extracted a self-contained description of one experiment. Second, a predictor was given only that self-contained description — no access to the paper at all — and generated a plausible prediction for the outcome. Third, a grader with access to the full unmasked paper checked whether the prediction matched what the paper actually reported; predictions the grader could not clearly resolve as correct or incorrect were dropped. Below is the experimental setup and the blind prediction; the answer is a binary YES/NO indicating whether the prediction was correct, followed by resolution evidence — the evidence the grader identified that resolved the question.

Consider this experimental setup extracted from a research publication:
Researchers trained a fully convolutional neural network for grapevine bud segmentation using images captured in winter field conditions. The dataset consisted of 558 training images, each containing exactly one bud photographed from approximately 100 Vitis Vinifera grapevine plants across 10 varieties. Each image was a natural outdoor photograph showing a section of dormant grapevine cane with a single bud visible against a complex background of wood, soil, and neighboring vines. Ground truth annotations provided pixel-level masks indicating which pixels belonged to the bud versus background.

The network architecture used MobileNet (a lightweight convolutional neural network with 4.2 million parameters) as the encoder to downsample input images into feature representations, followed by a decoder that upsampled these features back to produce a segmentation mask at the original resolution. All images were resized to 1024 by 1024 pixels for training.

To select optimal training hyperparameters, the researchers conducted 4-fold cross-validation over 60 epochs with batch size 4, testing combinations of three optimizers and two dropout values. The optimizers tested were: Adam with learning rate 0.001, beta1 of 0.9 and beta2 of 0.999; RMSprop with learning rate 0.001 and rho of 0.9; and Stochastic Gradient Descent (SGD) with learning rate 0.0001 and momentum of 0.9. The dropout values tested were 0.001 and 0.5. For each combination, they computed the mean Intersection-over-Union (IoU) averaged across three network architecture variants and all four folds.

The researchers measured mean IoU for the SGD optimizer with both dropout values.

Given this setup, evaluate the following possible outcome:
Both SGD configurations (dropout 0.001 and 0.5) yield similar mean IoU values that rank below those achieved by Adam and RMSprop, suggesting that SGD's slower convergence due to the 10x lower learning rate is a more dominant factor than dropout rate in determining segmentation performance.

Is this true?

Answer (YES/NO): YES